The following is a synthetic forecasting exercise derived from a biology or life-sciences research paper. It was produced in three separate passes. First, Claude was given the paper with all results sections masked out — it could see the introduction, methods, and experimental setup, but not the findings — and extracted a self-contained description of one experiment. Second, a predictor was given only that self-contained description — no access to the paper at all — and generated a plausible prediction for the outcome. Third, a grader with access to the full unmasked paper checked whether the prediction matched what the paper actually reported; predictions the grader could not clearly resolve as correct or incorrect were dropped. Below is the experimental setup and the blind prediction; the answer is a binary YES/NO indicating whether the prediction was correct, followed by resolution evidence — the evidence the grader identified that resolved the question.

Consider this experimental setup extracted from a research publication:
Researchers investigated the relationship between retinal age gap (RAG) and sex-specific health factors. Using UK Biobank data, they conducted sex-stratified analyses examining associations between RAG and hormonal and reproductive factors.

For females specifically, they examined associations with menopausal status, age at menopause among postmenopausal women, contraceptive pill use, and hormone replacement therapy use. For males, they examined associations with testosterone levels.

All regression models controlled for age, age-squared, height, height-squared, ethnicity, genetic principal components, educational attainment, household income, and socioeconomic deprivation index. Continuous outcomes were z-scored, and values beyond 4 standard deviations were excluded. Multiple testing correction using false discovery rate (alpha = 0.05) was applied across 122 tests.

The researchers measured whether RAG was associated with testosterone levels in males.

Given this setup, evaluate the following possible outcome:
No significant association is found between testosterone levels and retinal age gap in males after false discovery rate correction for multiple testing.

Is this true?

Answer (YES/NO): NO